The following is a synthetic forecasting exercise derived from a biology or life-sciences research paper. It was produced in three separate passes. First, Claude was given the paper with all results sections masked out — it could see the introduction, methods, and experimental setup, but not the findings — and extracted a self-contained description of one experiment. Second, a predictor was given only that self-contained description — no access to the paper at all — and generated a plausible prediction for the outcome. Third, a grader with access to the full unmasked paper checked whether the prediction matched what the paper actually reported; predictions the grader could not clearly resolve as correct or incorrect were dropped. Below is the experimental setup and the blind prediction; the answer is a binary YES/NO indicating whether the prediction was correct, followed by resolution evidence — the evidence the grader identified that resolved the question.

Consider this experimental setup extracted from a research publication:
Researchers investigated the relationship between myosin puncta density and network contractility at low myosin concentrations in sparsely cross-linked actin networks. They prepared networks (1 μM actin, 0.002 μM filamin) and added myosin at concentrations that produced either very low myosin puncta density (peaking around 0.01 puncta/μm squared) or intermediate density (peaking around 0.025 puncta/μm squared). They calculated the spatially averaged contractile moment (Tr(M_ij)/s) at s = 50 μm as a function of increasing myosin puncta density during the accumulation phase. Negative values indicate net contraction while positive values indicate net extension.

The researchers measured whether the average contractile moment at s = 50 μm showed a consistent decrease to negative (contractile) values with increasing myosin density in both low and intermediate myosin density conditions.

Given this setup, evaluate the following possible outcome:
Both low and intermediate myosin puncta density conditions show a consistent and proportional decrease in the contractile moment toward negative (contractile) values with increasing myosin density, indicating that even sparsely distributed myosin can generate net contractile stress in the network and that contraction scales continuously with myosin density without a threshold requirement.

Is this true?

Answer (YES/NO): NO